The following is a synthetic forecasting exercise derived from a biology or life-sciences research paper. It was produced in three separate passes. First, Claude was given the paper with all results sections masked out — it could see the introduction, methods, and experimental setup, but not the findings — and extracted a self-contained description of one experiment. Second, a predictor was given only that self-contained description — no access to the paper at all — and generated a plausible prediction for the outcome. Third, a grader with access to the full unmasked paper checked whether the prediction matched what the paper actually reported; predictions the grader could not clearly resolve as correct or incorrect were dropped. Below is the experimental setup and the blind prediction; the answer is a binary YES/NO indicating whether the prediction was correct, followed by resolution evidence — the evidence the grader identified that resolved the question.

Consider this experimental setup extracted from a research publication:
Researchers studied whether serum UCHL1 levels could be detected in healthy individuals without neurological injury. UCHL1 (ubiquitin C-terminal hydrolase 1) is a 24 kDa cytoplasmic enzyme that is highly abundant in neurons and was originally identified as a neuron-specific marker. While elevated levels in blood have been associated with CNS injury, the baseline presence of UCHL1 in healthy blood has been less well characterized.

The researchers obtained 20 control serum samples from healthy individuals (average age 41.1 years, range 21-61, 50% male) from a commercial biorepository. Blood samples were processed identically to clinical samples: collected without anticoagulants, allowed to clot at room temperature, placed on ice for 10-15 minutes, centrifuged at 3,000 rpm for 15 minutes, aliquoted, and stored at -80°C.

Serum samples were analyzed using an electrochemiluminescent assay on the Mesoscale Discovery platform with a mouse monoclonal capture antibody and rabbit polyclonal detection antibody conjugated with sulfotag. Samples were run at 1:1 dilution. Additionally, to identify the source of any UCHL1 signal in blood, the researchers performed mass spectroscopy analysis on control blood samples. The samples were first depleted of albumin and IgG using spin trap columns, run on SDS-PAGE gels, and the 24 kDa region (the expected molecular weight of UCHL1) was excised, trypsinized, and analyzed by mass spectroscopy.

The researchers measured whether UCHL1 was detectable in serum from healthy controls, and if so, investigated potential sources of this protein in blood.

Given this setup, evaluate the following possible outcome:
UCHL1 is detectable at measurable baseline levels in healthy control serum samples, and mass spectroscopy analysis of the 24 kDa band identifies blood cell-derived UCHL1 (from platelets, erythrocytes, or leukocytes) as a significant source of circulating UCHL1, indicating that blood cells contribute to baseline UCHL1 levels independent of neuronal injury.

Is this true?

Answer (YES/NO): NO